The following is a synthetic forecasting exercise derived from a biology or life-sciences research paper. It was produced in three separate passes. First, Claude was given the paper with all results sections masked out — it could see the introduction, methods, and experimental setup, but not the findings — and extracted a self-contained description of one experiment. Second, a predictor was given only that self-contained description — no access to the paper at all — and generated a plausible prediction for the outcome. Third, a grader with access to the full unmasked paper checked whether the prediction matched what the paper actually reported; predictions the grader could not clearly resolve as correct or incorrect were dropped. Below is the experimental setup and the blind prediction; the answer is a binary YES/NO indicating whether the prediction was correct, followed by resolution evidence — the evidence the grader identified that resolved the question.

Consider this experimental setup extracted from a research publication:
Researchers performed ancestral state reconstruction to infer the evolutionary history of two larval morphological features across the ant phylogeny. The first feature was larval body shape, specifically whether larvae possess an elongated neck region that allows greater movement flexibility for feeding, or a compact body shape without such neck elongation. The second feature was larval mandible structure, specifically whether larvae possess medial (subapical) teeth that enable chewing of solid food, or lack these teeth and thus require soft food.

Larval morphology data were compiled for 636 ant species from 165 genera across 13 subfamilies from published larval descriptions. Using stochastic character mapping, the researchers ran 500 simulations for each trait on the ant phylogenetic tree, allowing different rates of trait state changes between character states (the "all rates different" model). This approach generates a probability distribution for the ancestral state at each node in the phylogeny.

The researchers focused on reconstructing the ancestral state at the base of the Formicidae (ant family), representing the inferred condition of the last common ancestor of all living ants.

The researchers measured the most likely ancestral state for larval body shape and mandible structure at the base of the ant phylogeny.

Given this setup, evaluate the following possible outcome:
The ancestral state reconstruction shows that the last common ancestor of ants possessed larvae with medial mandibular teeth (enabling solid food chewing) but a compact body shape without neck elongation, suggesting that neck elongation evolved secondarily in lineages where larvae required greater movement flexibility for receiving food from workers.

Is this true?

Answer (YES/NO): NO